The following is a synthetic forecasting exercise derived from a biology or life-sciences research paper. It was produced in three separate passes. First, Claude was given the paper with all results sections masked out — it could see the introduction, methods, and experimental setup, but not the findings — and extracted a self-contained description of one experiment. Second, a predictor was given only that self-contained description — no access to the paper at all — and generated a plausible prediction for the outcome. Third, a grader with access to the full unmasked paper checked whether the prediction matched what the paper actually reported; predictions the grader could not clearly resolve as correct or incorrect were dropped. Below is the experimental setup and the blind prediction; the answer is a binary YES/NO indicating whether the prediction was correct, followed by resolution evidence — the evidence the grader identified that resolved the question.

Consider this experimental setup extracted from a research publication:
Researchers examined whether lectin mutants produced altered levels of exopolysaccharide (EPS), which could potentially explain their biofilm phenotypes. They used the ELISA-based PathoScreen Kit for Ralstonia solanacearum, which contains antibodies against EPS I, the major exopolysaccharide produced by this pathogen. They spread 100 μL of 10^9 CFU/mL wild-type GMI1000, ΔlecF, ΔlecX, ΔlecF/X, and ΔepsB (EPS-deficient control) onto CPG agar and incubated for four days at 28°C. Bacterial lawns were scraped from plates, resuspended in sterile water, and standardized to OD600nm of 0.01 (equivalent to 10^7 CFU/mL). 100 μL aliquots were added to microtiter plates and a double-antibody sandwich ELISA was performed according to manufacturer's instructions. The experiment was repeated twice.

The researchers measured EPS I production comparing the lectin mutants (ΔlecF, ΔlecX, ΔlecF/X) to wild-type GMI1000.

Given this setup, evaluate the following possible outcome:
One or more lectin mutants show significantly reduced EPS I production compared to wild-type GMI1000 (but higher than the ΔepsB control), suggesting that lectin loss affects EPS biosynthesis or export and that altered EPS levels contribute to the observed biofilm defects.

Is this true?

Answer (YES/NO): NO